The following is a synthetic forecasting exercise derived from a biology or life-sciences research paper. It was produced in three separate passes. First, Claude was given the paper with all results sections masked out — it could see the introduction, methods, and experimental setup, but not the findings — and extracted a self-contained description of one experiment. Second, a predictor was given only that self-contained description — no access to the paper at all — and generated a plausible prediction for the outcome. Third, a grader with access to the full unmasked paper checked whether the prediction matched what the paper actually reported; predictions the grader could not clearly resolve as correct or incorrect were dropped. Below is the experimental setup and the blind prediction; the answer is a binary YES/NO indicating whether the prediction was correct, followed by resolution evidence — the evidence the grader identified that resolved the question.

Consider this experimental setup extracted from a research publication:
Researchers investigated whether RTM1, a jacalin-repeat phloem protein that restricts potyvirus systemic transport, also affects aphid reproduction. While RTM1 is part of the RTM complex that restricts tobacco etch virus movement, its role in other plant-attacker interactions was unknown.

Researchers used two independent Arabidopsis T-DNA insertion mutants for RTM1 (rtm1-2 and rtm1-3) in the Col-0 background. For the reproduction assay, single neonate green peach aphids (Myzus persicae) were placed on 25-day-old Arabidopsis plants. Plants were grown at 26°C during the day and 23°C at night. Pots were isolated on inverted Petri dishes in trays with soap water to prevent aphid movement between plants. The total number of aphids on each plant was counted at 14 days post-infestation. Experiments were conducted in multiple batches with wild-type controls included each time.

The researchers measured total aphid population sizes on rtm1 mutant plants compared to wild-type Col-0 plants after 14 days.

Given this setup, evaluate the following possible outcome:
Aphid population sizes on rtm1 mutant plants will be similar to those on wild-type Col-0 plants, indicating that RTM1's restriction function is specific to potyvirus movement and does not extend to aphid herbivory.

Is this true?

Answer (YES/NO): YES